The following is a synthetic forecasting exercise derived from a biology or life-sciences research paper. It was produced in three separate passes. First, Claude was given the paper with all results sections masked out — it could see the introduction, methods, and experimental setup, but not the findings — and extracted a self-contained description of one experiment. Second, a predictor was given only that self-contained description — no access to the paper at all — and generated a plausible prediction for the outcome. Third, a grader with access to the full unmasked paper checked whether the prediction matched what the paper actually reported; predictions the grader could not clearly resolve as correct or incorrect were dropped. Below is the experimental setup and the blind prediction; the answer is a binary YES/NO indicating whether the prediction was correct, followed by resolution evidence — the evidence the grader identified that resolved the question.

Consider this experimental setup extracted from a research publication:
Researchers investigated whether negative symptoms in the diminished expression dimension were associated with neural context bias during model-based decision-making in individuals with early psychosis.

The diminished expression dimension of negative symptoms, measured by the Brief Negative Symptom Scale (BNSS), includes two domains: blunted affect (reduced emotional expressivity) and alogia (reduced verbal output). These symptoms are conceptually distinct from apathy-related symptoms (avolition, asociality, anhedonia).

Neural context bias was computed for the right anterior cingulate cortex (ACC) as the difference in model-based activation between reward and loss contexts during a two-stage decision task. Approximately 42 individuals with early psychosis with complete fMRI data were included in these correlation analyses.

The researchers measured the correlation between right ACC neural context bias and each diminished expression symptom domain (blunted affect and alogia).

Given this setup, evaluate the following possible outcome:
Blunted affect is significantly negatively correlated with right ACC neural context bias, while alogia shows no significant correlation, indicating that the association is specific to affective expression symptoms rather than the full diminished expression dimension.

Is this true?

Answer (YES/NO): NO